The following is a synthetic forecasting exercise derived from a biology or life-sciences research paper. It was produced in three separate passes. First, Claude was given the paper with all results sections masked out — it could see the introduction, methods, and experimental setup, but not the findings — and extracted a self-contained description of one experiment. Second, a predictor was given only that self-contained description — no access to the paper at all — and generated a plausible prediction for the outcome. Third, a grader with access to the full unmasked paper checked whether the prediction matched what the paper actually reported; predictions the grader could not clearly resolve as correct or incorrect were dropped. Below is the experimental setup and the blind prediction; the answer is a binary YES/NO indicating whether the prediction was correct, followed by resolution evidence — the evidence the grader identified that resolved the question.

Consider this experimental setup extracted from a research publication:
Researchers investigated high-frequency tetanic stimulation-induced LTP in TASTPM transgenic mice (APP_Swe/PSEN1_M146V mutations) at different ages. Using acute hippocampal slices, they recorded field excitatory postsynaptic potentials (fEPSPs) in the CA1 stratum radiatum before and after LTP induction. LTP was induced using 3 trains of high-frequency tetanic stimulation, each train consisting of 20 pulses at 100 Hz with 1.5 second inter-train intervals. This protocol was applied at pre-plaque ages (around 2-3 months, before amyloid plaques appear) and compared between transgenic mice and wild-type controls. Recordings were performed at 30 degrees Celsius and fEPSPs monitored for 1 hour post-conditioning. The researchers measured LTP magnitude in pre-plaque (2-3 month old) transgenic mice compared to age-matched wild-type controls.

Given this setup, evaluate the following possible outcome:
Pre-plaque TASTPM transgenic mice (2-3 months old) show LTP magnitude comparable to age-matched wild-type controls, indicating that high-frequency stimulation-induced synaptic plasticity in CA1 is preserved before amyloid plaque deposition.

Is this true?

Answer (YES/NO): NO